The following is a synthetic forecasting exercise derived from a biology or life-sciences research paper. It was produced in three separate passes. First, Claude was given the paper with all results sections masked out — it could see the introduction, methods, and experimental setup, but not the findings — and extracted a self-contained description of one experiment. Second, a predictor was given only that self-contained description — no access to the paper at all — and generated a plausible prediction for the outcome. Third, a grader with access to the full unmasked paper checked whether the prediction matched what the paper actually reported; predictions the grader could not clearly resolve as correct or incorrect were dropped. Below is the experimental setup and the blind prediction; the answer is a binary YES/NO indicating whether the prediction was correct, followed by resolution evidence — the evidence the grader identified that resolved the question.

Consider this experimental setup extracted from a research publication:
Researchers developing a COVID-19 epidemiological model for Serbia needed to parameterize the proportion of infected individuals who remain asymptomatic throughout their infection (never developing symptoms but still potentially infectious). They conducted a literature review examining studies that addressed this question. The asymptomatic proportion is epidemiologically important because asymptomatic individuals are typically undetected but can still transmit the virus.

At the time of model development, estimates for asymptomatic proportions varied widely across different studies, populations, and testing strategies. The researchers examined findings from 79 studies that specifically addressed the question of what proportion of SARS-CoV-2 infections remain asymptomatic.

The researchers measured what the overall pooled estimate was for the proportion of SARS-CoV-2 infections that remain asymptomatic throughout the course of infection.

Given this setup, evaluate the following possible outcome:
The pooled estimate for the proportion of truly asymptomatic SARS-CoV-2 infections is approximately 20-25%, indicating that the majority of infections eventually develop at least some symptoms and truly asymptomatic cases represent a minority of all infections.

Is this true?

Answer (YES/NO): YES